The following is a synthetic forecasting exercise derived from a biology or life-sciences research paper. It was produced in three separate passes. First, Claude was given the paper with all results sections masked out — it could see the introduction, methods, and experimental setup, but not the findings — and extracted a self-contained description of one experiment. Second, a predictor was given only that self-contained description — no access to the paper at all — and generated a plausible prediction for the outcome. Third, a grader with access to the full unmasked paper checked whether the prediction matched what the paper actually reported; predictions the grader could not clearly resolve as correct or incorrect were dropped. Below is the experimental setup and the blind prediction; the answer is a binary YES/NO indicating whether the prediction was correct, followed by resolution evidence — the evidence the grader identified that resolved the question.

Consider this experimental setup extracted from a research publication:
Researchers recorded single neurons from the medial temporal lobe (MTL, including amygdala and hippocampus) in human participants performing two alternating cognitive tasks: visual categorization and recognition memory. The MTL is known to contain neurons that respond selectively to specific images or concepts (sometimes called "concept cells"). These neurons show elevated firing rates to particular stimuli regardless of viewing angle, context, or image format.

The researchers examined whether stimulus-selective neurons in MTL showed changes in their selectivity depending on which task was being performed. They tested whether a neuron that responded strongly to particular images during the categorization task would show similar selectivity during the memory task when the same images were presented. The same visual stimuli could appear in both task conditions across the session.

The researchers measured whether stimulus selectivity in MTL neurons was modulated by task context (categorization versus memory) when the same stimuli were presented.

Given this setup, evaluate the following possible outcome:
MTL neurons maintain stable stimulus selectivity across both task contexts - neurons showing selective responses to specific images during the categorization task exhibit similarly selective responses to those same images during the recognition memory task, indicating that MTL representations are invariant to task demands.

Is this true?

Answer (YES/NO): YES